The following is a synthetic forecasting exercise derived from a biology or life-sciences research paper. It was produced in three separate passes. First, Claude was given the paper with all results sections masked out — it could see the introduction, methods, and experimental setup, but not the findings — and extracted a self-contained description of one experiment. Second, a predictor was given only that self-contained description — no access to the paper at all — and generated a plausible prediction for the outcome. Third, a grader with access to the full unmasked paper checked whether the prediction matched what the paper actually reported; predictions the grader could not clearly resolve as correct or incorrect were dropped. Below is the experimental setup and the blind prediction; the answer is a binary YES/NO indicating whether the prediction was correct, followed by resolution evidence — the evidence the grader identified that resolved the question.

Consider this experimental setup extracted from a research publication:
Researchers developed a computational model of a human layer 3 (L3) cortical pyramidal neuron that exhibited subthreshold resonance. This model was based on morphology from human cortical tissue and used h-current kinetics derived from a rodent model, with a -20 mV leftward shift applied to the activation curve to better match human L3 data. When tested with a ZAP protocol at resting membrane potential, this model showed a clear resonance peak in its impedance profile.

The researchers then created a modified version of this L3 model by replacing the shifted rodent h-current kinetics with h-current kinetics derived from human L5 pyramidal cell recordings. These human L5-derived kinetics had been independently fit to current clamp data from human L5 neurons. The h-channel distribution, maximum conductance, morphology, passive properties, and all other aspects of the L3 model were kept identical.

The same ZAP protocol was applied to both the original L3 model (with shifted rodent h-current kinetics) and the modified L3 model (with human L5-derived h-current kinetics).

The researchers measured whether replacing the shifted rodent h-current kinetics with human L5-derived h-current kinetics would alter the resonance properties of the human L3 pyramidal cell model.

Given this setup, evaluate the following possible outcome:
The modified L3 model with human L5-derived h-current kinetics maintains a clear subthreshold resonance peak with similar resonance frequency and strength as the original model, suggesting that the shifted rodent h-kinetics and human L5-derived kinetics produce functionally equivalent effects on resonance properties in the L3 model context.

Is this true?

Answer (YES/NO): NO